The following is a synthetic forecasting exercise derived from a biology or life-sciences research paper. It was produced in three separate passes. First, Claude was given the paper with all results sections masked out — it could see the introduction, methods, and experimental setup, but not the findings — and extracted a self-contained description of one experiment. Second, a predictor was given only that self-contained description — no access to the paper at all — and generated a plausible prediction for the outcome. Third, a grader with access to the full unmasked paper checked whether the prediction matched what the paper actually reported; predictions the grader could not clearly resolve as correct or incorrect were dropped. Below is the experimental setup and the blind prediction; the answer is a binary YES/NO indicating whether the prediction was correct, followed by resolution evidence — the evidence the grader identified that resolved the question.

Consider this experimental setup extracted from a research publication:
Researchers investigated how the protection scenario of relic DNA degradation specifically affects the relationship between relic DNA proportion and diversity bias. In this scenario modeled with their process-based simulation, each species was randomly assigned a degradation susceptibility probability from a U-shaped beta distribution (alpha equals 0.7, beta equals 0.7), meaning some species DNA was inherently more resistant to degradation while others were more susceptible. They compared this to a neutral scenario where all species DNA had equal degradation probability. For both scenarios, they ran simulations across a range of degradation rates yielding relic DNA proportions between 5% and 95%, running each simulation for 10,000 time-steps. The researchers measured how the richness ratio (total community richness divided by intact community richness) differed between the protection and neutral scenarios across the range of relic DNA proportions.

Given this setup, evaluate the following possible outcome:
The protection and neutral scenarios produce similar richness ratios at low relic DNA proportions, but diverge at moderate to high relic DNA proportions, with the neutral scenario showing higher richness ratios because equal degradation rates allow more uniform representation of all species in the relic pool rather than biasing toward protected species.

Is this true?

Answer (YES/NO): YES